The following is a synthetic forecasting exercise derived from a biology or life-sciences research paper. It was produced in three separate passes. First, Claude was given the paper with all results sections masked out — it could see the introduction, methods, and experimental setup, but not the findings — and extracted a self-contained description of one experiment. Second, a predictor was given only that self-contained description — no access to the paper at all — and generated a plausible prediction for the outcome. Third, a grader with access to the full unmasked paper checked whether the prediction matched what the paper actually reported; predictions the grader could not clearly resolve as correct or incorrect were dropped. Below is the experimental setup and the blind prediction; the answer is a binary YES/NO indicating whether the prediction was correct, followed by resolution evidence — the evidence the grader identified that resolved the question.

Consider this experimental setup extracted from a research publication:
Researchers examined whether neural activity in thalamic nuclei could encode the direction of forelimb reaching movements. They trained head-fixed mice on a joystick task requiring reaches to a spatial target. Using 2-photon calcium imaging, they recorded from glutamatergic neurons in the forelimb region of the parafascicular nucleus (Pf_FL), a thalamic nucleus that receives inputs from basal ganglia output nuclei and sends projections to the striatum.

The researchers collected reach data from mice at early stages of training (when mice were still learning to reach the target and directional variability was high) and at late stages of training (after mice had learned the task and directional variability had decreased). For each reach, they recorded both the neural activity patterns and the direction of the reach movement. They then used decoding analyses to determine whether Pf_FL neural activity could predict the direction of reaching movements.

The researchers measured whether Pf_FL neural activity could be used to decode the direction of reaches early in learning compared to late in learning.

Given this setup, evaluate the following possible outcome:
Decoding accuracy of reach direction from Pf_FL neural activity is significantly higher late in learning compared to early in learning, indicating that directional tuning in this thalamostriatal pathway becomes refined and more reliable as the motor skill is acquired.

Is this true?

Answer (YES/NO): NO